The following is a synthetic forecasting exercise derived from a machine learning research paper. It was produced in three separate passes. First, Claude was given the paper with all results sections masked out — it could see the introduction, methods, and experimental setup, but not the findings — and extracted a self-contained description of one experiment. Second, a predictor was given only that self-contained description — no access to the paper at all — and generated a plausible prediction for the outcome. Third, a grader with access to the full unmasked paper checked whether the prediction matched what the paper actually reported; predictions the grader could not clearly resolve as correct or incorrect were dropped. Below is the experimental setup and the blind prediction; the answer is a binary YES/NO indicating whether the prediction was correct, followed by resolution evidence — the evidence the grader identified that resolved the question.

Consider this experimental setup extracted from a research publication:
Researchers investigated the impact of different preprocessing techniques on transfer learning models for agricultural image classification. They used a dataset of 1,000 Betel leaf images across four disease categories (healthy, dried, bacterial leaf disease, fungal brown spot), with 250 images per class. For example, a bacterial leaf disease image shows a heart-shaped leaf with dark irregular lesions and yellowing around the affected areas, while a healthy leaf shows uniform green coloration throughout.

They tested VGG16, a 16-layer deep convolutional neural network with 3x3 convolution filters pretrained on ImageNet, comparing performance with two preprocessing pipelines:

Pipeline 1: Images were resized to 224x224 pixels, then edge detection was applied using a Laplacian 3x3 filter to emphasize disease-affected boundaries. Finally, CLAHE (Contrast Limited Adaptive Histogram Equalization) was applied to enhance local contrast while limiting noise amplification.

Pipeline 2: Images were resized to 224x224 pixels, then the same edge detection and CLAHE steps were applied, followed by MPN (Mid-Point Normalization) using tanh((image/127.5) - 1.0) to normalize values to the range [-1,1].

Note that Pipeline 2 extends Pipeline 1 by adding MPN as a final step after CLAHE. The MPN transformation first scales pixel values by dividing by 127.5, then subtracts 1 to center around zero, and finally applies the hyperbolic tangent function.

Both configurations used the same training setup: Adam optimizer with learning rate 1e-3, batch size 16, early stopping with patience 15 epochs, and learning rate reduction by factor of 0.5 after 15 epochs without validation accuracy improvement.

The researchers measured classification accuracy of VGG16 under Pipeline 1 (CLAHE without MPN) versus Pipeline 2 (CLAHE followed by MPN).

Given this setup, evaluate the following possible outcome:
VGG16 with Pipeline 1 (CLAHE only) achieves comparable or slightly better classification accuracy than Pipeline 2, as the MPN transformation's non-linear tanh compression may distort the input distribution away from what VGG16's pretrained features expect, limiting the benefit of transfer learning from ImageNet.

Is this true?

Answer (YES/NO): NO